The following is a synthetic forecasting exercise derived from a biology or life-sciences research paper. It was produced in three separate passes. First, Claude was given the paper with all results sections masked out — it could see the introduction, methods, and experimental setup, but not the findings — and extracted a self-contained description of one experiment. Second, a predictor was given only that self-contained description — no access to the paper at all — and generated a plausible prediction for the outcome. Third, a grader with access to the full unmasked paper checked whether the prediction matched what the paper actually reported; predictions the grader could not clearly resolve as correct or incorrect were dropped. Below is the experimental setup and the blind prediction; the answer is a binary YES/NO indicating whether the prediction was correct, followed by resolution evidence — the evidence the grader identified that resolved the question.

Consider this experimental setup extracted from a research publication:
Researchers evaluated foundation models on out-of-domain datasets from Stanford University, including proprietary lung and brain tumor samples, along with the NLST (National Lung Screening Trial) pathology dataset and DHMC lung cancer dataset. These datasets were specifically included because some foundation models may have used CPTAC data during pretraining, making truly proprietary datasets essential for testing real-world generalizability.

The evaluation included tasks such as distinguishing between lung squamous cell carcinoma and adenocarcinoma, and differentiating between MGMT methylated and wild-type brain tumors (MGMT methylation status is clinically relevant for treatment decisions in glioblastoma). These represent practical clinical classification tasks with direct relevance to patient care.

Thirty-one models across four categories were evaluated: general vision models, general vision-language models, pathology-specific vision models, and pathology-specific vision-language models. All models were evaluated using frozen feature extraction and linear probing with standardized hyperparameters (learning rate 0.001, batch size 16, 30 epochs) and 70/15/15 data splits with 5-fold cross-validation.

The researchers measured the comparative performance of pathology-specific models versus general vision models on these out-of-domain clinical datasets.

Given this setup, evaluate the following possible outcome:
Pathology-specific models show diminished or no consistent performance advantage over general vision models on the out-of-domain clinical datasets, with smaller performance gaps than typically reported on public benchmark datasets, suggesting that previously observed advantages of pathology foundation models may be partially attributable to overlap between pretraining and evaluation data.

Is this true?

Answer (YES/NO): NO